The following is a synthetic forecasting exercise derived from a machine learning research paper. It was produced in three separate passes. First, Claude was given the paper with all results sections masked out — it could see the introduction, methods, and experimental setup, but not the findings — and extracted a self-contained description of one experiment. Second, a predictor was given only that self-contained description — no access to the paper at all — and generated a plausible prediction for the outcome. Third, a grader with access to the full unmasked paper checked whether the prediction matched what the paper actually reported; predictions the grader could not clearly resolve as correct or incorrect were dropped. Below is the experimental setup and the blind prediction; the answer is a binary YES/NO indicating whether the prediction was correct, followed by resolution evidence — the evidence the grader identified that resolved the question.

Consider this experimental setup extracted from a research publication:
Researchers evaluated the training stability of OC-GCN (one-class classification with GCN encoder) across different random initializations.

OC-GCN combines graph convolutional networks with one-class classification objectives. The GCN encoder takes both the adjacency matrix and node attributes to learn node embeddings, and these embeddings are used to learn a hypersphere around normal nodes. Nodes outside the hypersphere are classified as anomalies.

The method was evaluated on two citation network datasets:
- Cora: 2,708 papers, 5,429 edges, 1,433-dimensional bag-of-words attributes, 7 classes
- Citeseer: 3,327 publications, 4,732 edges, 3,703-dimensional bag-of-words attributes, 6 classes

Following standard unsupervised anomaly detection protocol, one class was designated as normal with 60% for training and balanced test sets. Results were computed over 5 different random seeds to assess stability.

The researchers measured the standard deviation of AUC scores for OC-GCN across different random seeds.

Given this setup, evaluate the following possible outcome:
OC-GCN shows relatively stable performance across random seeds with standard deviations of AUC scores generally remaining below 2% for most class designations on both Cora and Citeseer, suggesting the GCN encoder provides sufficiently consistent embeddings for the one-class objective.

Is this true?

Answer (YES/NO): NO